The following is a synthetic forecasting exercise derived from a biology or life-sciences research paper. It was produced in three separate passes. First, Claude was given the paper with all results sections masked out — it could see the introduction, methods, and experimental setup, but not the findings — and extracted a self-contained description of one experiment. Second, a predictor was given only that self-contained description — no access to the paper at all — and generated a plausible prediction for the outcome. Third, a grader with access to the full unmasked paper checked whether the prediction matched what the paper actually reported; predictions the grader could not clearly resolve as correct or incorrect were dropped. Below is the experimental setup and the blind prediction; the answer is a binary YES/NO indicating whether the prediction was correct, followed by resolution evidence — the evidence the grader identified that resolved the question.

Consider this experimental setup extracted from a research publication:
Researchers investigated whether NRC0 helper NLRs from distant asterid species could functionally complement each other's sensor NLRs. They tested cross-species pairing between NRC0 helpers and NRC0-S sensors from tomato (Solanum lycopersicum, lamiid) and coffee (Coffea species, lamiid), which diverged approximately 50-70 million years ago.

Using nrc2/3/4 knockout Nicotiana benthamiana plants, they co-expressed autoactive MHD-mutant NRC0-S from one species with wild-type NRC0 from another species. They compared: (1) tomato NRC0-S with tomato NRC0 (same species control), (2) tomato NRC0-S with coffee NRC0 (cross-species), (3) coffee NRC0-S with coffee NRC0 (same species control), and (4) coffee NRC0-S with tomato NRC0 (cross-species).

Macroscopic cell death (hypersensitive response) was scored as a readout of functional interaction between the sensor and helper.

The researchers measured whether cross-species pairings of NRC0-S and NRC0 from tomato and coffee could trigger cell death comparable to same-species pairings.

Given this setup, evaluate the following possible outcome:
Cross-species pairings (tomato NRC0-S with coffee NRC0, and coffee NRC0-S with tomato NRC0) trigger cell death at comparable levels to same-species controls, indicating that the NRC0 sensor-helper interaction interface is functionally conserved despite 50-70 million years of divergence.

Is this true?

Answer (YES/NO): NO